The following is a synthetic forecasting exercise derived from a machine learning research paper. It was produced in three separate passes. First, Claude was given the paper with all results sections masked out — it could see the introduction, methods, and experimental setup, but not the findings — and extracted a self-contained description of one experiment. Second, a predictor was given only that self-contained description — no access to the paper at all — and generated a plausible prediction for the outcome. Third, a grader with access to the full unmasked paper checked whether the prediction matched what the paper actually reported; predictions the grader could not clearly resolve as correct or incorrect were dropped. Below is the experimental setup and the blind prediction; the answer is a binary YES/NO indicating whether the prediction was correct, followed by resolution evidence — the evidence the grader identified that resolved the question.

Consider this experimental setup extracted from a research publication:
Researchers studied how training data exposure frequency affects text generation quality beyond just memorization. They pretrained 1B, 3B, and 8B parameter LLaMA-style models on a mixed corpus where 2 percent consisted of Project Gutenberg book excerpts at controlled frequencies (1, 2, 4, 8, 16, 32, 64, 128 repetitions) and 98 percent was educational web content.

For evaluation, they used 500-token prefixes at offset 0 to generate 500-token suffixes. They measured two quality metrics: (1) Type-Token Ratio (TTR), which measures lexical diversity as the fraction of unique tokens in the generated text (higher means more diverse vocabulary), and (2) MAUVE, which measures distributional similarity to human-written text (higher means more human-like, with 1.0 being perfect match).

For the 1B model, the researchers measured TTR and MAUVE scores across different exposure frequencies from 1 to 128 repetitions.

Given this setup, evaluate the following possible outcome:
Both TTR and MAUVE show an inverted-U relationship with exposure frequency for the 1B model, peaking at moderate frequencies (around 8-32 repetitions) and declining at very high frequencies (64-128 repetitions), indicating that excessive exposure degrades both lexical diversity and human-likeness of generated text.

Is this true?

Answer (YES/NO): NO